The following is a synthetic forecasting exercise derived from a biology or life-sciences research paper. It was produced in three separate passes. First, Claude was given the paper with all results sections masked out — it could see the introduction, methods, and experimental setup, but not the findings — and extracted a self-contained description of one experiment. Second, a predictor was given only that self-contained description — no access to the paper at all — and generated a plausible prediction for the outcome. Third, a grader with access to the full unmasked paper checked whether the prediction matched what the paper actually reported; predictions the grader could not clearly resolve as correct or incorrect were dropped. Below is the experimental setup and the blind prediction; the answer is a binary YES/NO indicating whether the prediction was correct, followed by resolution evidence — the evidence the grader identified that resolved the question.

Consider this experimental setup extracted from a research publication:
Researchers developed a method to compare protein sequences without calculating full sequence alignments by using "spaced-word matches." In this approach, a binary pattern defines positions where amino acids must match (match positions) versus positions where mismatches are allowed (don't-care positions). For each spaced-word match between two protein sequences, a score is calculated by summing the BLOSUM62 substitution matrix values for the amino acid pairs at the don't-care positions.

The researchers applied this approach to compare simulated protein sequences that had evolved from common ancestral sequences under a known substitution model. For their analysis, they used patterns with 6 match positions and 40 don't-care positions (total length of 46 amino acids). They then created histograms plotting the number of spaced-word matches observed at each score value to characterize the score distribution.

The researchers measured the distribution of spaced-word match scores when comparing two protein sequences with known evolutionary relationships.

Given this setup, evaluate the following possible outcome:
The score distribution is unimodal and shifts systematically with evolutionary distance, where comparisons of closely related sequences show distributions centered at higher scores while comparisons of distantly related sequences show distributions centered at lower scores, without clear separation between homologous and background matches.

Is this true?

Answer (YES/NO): NO